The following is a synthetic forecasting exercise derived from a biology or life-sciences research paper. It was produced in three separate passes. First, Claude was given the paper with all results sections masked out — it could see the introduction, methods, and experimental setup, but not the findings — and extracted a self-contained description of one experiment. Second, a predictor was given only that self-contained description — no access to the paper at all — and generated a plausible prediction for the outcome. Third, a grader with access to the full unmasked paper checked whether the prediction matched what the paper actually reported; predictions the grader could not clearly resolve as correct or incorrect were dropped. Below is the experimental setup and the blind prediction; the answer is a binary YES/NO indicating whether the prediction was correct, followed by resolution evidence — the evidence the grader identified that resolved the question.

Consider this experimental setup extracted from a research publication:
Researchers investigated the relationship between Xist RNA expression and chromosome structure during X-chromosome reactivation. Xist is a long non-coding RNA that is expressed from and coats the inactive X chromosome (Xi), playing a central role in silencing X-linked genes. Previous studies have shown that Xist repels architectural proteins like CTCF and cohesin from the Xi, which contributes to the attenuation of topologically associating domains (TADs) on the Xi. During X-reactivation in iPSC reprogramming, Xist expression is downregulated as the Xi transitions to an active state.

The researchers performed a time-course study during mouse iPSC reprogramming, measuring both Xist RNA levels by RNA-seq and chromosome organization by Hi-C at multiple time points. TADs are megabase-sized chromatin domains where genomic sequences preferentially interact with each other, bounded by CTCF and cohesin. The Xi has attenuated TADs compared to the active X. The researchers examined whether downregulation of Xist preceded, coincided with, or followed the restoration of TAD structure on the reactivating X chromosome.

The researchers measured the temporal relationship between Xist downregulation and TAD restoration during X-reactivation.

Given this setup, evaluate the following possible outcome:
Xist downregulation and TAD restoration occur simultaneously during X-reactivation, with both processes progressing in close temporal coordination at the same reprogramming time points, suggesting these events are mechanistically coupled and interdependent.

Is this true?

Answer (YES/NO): NO